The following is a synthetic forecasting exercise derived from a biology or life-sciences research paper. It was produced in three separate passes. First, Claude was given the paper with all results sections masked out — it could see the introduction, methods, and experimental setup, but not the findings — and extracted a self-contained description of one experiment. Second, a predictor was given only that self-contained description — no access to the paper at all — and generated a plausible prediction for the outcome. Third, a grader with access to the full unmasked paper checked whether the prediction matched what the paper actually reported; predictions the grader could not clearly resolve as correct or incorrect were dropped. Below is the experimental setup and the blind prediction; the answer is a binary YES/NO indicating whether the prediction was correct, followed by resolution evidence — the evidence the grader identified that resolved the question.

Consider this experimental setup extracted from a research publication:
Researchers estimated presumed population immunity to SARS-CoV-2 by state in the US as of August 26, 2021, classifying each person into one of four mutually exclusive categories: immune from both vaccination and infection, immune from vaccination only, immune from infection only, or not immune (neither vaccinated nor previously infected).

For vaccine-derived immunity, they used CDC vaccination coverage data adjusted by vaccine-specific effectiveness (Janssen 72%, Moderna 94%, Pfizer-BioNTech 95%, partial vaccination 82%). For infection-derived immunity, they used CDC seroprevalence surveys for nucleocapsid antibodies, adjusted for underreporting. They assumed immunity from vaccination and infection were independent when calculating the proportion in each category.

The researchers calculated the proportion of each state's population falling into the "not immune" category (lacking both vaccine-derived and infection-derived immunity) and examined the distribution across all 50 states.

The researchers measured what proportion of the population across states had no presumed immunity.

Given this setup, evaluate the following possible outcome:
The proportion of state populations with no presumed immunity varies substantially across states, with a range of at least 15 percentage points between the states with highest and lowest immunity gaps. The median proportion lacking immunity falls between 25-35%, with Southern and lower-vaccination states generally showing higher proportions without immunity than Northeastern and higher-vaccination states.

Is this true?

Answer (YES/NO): NO